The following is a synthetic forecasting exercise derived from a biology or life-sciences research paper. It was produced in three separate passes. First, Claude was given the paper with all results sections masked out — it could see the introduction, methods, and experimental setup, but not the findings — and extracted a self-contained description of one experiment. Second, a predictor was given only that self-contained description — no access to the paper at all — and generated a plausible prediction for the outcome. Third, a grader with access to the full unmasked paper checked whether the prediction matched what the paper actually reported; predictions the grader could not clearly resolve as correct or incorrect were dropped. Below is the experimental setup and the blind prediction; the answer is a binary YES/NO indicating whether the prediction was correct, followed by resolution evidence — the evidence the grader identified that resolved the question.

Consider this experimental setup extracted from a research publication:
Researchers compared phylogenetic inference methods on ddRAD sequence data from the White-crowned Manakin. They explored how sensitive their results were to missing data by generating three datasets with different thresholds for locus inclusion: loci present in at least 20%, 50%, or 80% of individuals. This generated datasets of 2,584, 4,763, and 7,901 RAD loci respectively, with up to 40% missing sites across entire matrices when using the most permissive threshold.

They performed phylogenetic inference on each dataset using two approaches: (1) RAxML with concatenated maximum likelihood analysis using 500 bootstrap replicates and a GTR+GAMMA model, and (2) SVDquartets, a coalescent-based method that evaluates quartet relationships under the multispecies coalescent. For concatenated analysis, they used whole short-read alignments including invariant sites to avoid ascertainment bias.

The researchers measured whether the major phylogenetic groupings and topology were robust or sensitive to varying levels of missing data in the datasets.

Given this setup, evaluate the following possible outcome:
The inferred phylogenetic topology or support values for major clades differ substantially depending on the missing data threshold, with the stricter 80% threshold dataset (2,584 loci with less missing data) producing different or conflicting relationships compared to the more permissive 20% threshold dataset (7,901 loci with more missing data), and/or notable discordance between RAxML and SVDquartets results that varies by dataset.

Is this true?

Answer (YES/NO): NO